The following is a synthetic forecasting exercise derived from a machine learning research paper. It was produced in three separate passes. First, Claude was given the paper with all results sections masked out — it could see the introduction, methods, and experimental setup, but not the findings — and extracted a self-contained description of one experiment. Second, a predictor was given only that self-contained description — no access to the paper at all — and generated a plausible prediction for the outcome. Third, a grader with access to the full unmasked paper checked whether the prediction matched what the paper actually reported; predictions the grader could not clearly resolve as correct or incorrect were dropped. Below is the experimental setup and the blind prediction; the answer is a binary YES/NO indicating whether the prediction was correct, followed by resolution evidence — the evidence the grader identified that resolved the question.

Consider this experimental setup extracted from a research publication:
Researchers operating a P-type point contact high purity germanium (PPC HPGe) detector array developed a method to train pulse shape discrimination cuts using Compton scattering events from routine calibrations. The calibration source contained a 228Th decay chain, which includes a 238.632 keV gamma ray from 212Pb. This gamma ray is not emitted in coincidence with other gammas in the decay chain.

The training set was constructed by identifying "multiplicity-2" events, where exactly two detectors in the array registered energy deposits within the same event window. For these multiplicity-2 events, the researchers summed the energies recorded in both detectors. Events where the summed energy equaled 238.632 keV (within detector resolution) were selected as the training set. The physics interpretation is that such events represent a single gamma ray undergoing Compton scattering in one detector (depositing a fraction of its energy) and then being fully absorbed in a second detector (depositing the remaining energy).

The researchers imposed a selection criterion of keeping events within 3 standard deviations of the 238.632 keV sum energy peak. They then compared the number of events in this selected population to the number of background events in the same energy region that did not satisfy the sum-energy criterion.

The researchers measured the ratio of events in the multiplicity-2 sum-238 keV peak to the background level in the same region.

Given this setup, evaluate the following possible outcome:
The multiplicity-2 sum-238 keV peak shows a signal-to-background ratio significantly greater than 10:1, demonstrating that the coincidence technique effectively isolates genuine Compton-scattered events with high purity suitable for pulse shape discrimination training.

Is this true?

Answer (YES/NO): YES